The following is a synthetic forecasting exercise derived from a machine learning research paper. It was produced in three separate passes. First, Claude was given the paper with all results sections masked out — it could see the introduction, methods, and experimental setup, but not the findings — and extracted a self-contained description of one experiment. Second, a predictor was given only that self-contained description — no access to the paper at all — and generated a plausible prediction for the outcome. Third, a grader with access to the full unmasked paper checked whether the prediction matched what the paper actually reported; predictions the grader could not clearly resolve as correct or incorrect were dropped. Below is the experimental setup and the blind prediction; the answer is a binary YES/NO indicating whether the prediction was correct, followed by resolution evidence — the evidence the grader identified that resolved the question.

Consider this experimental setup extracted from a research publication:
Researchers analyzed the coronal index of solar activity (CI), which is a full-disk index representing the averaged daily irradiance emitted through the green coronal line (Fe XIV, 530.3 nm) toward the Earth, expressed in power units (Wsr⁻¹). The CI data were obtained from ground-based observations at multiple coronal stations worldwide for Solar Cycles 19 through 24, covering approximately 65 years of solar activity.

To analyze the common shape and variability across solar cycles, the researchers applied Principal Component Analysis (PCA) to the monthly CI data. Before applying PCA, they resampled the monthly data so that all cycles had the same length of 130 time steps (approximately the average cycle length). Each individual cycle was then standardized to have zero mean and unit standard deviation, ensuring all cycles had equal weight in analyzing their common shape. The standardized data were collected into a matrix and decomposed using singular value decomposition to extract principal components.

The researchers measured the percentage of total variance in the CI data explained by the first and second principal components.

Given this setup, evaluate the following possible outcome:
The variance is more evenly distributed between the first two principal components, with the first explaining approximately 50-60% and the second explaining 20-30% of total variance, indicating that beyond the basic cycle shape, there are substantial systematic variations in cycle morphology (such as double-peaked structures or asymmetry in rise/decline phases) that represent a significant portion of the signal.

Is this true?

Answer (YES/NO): NO